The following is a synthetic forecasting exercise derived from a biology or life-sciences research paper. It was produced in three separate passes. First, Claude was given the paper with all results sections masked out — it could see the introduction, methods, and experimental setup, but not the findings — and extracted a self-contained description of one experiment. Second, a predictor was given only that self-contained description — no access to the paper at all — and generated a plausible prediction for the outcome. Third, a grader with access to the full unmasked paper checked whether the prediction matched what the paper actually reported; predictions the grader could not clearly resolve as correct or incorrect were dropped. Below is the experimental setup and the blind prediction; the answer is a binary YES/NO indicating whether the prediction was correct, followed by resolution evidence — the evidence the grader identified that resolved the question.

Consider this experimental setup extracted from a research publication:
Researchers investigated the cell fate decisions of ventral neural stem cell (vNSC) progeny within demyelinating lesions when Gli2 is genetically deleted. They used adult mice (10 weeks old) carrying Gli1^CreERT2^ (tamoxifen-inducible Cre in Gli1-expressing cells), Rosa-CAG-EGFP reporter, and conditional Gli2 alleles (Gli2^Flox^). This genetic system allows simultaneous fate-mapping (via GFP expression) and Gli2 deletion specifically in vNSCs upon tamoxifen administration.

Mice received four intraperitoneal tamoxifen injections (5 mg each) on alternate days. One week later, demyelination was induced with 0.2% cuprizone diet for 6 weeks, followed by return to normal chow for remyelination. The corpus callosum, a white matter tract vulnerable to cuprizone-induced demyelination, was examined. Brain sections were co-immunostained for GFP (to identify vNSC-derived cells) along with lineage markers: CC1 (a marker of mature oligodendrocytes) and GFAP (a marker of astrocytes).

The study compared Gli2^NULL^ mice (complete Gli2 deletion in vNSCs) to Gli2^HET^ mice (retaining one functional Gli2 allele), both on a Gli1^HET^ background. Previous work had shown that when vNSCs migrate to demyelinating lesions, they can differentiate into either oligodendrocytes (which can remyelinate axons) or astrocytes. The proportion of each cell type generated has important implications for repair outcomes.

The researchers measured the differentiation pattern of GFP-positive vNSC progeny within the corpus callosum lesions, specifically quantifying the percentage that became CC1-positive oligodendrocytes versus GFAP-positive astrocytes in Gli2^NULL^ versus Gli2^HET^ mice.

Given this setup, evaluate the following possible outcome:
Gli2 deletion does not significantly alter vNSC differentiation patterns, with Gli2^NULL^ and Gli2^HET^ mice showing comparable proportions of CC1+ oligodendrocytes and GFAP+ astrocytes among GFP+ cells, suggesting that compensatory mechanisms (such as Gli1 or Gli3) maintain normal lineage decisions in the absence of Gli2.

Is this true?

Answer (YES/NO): NO